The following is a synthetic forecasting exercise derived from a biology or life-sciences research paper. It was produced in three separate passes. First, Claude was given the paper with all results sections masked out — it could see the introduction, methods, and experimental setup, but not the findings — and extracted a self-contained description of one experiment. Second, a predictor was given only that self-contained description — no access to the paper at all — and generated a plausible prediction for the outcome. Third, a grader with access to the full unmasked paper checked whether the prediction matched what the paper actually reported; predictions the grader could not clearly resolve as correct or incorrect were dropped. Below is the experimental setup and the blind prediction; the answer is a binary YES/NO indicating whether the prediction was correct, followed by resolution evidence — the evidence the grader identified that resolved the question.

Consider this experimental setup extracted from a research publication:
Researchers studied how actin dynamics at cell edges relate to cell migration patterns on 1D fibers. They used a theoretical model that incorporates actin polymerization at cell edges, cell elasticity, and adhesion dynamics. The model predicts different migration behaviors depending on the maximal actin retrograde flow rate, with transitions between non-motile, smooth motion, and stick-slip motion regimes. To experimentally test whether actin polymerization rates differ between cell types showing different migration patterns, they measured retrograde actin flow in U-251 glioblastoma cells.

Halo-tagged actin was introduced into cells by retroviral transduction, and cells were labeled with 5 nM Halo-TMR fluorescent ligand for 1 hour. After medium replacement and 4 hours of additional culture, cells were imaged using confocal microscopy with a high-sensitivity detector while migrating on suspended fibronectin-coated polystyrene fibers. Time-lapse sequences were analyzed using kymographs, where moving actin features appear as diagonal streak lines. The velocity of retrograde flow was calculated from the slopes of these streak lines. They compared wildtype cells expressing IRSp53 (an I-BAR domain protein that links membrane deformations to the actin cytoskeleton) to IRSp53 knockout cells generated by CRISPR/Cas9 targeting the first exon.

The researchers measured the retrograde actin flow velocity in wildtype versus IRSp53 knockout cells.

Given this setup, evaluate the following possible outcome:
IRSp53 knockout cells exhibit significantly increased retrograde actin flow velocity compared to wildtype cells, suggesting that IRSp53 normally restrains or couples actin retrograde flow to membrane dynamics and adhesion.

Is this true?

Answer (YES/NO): NO